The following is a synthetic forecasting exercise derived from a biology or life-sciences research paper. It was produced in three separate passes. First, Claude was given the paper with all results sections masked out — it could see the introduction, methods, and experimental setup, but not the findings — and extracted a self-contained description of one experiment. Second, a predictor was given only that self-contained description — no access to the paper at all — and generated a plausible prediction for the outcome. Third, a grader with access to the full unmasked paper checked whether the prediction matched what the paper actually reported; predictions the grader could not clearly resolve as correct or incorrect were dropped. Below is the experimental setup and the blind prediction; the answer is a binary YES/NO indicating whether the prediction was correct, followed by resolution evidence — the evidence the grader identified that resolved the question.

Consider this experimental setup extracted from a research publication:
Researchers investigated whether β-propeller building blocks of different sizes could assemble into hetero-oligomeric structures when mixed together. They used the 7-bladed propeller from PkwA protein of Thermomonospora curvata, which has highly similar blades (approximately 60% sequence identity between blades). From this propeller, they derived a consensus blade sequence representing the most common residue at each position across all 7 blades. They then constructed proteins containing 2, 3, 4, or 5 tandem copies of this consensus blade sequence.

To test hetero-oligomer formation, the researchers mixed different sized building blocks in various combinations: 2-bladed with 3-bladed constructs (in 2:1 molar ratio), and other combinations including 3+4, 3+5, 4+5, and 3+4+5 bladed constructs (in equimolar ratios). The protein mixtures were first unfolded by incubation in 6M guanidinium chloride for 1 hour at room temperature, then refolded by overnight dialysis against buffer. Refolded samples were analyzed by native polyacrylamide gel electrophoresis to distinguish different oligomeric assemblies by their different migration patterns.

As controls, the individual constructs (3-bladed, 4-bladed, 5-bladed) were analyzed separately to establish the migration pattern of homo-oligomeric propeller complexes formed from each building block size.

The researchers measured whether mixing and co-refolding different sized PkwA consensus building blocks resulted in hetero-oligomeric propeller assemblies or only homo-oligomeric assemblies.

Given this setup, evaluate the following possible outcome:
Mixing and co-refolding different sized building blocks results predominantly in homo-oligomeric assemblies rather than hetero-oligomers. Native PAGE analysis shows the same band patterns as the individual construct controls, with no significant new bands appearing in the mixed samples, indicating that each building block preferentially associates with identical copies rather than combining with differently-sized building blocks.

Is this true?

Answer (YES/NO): YES